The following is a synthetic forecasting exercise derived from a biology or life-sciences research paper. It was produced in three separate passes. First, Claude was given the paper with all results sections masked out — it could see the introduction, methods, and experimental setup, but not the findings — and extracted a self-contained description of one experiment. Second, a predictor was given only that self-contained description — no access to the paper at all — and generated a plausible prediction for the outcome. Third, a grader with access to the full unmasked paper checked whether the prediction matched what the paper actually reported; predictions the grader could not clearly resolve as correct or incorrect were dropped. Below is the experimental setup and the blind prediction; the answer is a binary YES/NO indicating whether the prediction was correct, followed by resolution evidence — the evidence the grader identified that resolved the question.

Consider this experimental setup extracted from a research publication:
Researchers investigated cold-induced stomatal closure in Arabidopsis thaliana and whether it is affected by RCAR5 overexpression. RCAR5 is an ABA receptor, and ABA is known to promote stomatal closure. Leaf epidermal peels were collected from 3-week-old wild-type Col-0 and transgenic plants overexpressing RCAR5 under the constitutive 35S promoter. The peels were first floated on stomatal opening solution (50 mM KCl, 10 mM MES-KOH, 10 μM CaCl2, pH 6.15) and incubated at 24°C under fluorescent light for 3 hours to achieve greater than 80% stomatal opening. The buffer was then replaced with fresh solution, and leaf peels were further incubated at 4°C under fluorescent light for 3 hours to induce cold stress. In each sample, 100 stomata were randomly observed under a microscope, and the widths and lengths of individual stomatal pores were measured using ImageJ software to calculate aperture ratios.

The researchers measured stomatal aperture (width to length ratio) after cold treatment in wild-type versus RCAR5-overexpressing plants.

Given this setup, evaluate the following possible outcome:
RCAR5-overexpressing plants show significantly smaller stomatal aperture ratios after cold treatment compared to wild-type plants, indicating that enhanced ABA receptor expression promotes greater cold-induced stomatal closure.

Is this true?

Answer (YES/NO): YES